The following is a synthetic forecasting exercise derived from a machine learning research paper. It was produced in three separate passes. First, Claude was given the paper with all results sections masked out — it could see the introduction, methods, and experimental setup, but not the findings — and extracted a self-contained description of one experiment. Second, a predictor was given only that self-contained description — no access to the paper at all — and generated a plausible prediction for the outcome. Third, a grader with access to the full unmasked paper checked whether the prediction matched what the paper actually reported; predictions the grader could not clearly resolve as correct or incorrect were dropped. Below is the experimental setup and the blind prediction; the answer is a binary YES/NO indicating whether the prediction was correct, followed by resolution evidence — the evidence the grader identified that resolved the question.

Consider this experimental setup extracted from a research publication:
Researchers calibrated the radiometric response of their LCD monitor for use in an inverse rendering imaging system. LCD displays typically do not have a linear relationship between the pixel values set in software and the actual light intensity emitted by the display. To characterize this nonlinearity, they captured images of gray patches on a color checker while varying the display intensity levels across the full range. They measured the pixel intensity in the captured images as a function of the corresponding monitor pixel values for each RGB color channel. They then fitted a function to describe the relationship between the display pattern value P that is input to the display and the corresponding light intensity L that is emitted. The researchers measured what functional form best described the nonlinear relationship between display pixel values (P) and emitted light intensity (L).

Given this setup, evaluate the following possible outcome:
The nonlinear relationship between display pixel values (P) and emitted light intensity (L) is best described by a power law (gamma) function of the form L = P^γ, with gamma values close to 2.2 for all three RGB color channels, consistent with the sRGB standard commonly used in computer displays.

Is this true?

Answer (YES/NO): NO